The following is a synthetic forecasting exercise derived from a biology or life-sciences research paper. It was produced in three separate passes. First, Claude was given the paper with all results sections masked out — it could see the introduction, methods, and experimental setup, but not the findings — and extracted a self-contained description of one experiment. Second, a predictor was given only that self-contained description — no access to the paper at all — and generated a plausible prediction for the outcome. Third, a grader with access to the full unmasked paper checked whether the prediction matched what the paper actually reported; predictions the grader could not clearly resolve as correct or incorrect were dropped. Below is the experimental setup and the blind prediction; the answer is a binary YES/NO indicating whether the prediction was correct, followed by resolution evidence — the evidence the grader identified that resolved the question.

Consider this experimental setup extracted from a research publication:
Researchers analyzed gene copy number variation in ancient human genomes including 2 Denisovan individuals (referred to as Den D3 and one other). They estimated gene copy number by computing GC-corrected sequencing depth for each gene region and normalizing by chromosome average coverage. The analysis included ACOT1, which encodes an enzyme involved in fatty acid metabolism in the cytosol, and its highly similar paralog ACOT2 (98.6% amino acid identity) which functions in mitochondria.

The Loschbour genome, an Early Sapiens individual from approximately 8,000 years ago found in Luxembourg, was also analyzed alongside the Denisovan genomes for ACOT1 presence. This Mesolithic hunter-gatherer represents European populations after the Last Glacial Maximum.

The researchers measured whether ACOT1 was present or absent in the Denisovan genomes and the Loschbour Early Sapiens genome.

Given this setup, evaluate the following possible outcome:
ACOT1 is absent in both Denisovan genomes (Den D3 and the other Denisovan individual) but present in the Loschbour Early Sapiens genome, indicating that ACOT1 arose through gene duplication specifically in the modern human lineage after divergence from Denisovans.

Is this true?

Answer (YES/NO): NO